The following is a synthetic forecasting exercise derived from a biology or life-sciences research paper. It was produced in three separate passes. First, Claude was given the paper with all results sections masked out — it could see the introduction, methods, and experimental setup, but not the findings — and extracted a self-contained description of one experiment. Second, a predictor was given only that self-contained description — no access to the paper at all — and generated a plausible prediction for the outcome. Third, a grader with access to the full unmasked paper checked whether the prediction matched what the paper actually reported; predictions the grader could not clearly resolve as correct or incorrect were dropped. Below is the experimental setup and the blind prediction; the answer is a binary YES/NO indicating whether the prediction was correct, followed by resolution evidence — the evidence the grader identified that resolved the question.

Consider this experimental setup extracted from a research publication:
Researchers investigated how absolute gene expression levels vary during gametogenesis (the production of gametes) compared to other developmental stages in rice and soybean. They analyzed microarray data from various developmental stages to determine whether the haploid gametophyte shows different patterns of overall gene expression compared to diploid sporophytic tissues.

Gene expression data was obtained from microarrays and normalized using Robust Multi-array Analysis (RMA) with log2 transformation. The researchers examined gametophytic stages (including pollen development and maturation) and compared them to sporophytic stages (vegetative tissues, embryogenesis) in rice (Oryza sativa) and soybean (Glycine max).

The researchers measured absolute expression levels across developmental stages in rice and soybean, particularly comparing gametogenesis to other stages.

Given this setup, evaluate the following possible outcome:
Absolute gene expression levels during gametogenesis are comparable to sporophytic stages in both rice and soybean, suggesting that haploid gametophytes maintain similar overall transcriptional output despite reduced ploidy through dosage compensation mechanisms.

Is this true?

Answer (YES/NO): NO